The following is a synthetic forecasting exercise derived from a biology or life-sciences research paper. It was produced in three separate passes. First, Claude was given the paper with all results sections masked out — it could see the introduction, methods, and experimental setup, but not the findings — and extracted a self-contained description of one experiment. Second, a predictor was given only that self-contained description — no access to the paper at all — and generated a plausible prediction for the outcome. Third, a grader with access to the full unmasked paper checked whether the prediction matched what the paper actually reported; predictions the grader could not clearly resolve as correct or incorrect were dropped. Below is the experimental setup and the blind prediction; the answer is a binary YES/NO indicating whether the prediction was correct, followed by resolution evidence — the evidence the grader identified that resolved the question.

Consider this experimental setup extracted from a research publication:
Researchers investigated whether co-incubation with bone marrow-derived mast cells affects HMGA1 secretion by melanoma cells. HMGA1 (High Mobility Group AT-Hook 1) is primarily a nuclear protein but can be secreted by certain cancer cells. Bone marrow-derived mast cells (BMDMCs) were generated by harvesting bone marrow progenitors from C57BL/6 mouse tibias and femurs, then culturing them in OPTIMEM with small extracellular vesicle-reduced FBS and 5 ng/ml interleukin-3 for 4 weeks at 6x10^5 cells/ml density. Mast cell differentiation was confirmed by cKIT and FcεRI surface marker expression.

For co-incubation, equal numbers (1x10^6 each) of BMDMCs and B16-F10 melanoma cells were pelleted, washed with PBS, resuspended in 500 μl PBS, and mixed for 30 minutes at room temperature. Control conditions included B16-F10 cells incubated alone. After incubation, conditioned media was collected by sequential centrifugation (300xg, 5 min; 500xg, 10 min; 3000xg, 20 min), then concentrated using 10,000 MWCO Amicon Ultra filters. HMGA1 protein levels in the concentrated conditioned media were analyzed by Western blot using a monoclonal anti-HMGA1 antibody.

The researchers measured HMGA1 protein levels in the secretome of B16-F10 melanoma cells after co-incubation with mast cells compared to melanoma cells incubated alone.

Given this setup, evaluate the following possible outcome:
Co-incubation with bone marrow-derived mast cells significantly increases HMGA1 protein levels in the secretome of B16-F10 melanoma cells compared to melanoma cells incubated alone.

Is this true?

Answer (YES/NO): NO